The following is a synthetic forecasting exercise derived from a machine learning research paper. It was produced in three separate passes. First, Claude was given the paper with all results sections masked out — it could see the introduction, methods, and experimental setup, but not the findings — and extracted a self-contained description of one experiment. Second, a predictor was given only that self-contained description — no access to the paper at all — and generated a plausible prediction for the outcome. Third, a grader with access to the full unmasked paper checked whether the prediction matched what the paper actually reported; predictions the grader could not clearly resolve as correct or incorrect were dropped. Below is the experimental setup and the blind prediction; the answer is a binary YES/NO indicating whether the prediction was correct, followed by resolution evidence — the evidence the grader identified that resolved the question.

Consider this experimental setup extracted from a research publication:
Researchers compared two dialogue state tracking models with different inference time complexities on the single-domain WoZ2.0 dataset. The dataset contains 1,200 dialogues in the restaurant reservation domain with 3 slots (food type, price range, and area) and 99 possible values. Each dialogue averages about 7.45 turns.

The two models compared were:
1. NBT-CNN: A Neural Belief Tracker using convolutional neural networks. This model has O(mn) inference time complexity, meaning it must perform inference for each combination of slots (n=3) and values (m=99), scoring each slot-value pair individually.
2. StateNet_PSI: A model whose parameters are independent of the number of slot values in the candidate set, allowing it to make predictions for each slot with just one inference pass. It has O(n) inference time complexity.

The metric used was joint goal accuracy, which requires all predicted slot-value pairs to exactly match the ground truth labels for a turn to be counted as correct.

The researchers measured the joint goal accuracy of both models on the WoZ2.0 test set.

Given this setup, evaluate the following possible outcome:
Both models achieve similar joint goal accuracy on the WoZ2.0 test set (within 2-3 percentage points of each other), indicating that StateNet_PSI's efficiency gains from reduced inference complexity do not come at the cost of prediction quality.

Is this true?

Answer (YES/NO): NO